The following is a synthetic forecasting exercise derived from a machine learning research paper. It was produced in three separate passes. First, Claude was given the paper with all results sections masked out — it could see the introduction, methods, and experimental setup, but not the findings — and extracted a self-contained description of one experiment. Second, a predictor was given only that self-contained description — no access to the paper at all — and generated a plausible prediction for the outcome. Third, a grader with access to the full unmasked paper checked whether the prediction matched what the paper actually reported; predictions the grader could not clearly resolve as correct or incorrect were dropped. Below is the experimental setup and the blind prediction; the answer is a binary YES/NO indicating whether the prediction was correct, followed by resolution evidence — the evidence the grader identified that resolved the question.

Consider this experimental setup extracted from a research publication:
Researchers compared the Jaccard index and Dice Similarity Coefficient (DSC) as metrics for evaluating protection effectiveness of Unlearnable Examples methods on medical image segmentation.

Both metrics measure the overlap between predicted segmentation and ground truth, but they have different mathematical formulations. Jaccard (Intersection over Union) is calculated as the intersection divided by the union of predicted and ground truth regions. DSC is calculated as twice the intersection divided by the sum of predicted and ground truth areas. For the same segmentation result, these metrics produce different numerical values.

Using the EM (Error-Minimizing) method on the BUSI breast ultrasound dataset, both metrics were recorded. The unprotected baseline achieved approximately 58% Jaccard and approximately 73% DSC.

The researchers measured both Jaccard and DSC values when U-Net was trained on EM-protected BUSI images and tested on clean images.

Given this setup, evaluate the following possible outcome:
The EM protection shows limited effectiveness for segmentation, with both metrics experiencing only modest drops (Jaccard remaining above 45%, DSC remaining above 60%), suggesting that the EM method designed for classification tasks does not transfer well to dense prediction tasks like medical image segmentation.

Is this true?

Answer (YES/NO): NO